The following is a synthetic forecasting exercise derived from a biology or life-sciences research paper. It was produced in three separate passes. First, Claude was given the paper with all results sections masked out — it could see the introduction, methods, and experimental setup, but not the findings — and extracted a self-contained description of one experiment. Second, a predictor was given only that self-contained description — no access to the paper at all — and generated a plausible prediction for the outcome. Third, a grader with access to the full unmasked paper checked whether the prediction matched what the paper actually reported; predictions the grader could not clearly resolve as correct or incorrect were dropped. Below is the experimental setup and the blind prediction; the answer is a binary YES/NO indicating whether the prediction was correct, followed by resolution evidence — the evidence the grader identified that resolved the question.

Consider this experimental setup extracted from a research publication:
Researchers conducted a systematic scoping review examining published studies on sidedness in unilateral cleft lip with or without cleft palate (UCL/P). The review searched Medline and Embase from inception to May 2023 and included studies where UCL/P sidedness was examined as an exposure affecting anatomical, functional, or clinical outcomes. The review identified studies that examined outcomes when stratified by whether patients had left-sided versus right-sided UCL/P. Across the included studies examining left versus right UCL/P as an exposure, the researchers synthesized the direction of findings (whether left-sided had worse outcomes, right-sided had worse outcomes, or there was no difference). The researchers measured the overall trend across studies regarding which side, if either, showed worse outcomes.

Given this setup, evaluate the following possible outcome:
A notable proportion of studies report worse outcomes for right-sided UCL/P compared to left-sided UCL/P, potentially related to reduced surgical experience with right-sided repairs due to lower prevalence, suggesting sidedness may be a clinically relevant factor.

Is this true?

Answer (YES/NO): NO